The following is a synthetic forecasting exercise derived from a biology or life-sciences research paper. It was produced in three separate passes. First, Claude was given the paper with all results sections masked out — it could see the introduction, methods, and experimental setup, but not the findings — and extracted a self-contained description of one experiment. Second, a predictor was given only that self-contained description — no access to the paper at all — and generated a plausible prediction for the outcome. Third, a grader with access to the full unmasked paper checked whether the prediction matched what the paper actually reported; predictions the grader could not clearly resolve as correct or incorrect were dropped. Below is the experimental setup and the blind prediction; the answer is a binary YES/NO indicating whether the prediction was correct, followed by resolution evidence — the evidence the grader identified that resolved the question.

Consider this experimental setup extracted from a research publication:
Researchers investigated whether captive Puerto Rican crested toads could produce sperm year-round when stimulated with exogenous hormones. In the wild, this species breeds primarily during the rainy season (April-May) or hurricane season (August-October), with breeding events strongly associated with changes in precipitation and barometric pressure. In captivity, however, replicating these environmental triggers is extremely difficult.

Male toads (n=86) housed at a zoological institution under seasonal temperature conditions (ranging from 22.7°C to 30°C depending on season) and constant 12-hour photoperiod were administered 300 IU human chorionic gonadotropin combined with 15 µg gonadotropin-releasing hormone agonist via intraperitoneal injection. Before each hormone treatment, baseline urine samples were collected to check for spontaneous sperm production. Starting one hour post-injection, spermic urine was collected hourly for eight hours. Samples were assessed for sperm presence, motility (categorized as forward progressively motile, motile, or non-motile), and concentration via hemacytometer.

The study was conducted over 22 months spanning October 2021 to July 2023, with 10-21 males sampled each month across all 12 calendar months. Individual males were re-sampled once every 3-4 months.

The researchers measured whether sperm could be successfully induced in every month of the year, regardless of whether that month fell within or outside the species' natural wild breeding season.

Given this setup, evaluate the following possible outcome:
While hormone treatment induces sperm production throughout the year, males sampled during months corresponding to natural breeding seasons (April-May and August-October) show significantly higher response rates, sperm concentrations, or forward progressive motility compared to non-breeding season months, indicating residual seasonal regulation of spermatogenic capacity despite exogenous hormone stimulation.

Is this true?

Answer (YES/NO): NO